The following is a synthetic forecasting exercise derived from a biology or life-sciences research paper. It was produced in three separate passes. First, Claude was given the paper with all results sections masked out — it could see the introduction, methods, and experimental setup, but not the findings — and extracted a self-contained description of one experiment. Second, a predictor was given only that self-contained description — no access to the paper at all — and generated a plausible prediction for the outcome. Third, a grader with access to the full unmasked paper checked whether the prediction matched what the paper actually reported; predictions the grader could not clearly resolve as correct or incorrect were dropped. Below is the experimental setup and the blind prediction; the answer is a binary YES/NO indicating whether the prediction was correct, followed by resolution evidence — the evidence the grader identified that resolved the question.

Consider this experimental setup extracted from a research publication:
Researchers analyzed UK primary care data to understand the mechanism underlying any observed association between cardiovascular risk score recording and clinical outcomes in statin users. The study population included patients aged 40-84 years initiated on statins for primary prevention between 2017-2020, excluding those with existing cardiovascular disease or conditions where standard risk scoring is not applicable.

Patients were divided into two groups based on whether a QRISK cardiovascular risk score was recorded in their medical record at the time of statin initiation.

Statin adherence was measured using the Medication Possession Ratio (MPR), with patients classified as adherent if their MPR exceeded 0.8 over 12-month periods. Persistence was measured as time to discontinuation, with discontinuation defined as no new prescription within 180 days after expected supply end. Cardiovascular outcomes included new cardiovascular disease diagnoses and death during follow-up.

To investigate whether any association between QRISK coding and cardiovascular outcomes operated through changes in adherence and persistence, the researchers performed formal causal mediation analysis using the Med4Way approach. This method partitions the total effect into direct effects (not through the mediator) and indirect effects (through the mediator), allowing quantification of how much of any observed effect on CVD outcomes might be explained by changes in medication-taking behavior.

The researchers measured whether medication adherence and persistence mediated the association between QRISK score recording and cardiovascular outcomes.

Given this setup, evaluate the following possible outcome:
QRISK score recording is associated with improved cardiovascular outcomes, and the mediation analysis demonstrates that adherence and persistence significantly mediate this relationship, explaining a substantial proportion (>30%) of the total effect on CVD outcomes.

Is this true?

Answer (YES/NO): NO